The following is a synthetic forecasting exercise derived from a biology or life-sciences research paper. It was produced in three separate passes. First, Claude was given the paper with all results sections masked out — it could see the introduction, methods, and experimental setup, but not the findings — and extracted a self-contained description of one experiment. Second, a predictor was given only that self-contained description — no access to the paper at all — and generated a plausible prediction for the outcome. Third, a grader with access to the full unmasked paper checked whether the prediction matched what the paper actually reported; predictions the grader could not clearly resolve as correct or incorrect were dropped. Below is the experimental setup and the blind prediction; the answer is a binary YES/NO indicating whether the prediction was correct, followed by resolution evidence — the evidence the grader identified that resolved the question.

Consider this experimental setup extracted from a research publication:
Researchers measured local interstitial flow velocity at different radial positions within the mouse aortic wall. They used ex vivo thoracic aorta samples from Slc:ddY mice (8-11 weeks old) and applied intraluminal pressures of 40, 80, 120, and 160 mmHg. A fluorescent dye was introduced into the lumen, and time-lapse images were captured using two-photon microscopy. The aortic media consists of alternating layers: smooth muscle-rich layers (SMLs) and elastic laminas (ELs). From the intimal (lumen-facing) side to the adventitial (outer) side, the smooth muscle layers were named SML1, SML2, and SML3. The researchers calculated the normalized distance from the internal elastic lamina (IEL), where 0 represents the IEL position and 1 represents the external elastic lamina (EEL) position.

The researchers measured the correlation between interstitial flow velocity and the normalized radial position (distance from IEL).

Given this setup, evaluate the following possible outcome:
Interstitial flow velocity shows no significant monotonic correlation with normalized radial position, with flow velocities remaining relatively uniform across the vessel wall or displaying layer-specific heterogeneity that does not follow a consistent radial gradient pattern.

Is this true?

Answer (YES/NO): NO